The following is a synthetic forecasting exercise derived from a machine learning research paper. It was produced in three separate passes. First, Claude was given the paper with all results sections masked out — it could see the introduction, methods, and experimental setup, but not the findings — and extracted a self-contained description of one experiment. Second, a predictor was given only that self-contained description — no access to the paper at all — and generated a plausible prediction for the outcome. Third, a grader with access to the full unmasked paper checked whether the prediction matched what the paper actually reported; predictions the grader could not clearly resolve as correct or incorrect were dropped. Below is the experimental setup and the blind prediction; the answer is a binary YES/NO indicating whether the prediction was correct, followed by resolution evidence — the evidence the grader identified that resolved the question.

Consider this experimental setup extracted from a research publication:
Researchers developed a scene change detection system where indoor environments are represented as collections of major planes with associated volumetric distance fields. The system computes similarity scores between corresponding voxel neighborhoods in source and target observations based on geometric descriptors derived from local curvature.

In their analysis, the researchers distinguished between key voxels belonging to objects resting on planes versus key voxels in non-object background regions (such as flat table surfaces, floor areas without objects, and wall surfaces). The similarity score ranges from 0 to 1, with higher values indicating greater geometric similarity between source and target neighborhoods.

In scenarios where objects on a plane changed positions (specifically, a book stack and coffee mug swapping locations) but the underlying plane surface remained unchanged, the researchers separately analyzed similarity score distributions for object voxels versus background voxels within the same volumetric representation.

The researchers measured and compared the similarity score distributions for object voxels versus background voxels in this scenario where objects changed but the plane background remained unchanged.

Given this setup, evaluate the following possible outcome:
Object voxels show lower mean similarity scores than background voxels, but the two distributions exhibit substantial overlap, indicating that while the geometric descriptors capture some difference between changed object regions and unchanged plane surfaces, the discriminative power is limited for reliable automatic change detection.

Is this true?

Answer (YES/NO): NO